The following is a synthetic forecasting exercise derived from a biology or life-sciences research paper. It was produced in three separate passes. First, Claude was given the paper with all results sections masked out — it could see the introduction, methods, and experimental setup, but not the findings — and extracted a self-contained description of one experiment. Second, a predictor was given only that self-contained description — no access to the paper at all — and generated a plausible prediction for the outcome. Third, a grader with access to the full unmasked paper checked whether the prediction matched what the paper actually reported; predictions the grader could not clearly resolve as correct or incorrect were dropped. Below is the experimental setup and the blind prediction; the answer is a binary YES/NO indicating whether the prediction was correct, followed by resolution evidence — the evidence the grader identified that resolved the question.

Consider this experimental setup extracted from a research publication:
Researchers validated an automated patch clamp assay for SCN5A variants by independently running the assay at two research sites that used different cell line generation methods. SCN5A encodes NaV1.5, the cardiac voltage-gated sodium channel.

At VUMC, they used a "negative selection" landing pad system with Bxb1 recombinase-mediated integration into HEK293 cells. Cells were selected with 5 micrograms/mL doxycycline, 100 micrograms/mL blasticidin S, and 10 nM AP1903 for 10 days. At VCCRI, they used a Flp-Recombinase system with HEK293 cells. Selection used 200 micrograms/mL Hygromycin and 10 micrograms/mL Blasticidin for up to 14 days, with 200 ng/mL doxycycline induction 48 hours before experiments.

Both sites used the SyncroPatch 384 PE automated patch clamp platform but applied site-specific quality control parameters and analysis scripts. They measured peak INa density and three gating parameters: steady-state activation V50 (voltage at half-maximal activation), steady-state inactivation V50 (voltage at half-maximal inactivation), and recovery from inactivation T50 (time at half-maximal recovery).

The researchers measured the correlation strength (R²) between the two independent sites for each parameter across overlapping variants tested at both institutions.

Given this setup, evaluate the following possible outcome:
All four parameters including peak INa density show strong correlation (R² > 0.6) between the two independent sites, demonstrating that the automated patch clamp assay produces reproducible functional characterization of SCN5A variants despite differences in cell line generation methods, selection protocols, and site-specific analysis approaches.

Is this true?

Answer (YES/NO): NO